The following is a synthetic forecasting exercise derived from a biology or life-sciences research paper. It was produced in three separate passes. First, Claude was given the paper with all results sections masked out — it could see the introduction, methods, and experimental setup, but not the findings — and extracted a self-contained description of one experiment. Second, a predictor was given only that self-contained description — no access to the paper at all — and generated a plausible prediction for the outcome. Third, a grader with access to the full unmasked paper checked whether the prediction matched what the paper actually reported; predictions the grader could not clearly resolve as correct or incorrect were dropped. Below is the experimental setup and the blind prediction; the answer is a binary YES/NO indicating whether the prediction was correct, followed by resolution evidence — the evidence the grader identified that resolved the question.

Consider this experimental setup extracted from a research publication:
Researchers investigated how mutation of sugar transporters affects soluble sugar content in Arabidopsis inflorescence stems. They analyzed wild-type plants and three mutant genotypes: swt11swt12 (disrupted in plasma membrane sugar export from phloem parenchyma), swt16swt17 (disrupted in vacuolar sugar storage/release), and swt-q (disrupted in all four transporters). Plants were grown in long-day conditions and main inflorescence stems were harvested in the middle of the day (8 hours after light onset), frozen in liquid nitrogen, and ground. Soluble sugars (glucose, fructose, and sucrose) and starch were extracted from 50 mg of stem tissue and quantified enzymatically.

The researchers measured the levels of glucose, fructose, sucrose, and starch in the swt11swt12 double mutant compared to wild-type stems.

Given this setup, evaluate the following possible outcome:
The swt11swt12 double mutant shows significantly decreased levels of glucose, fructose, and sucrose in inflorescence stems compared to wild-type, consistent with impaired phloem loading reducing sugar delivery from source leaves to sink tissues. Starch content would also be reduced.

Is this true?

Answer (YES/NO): NO